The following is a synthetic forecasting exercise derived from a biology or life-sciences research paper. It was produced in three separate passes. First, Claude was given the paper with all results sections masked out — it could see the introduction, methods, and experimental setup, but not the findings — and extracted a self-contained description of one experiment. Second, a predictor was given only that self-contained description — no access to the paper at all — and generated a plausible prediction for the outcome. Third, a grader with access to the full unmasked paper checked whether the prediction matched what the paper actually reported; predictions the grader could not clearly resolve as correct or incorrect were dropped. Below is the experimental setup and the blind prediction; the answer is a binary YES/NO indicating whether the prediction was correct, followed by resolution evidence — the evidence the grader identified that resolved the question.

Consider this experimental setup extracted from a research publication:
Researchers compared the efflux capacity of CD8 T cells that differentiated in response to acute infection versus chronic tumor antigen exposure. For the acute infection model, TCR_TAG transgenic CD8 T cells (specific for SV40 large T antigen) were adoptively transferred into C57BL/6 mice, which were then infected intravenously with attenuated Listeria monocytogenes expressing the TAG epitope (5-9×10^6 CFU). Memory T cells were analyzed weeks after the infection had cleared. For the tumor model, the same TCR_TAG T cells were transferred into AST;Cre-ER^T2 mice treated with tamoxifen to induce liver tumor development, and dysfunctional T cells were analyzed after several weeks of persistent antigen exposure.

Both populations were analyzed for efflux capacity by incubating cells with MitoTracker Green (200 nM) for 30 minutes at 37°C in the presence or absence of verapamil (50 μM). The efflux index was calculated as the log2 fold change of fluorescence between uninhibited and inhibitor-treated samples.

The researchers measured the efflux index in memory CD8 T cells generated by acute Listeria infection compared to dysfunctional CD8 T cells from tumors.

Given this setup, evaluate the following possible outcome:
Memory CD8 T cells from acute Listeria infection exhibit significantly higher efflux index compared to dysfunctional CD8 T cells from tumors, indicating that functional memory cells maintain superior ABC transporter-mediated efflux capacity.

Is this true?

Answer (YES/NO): NO